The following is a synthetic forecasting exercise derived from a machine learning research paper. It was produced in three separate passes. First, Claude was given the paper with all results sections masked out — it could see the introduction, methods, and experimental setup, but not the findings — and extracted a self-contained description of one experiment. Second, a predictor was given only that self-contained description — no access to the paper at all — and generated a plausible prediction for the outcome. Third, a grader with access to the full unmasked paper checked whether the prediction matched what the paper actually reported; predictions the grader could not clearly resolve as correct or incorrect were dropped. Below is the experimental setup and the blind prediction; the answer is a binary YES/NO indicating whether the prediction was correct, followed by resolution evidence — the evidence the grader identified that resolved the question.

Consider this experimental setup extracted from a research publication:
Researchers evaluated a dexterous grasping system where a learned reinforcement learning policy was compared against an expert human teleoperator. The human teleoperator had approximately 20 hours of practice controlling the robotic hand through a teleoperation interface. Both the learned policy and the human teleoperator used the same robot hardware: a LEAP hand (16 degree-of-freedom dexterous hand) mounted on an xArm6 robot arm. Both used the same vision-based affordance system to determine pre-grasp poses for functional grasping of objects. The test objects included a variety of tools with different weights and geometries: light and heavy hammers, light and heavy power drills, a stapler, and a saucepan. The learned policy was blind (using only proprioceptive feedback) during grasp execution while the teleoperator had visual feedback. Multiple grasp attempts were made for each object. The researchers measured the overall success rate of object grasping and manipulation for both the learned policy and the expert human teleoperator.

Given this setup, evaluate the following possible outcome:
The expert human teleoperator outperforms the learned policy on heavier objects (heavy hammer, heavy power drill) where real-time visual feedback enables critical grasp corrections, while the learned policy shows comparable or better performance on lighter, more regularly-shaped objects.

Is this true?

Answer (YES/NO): NO